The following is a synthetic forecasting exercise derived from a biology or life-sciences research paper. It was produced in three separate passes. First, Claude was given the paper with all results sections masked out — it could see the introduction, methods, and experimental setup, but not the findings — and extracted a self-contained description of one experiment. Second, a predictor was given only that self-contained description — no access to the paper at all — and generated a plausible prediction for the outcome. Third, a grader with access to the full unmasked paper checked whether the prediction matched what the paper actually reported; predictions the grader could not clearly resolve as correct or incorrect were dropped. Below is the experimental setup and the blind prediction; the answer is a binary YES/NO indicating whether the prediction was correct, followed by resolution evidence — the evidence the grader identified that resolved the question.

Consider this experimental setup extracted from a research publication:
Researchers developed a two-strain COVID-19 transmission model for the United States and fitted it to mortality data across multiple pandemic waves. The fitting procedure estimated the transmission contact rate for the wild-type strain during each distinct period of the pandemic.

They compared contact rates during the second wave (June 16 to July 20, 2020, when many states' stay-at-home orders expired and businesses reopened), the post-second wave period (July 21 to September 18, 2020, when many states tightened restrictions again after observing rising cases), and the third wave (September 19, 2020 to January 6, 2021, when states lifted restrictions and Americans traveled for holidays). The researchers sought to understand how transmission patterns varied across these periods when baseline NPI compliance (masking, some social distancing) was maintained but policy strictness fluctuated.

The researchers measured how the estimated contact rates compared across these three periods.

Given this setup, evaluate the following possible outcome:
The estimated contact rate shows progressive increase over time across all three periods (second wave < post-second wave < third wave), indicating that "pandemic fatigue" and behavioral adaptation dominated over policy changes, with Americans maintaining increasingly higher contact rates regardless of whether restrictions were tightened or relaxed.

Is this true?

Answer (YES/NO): NO